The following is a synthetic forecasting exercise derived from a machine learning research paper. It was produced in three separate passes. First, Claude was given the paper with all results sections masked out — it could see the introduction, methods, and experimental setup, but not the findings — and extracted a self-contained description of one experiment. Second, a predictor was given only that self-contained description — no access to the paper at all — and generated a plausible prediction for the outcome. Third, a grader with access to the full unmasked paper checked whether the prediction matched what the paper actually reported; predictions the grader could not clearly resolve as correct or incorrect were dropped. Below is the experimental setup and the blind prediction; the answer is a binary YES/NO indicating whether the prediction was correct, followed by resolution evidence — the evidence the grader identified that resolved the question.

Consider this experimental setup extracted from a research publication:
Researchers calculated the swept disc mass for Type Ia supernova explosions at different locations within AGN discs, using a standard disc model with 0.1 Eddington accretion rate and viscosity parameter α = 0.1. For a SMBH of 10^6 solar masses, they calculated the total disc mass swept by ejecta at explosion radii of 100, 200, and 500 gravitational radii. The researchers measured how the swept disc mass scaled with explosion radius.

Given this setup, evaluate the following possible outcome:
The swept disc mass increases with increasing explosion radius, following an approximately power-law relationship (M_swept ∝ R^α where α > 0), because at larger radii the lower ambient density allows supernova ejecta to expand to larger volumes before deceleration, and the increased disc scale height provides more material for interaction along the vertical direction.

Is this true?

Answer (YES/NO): YES